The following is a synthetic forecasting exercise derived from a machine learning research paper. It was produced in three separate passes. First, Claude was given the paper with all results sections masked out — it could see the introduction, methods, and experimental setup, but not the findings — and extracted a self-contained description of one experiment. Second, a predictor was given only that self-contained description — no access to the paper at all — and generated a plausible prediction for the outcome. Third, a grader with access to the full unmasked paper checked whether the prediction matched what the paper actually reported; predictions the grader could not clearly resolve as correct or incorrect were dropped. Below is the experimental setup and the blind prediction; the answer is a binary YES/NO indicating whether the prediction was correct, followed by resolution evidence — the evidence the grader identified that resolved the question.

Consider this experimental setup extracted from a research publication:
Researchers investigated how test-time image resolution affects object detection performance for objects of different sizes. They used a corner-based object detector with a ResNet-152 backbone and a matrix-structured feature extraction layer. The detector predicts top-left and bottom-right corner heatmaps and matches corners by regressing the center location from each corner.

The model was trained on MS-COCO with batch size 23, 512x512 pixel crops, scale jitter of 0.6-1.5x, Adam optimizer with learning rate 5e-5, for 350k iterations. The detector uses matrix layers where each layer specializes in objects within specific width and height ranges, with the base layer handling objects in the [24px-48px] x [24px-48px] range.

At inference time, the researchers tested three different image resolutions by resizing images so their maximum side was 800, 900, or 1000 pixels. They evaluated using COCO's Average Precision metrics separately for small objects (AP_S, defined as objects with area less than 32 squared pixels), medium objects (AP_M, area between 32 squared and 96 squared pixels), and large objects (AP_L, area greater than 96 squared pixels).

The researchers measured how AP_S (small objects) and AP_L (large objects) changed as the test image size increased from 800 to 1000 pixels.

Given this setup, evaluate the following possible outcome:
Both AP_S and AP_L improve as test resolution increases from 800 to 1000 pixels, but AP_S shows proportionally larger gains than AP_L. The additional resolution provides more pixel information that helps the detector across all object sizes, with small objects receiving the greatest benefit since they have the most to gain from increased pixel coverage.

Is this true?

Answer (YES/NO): NO